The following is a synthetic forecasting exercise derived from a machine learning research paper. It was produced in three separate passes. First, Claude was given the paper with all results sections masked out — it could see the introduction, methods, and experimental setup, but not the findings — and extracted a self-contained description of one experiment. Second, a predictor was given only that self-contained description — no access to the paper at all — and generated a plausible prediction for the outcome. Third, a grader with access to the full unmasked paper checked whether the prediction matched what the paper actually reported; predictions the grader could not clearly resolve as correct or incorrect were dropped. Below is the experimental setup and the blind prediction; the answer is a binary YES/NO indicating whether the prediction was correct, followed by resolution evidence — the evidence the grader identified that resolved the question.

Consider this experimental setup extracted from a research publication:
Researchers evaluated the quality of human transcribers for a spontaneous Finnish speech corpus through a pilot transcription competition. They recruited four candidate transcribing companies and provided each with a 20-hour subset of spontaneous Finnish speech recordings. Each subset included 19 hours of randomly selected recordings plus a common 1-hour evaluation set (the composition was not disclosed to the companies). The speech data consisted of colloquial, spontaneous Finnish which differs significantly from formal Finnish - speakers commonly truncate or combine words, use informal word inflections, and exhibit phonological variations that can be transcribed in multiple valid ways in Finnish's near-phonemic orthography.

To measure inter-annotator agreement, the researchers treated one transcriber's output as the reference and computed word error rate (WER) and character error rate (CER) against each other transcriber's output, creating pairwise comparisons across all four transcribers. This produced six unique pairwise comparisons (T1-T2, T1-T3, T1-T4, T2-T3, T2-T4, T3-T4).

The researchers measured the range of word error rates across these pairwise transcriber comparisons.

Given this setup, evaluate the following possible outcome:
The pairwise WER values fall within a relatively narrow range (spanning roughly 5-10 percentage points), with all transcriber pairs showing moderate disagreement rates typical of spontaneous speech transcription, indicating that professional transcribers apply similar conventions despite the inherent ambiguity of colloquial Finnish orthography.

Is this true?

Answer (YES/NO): NO